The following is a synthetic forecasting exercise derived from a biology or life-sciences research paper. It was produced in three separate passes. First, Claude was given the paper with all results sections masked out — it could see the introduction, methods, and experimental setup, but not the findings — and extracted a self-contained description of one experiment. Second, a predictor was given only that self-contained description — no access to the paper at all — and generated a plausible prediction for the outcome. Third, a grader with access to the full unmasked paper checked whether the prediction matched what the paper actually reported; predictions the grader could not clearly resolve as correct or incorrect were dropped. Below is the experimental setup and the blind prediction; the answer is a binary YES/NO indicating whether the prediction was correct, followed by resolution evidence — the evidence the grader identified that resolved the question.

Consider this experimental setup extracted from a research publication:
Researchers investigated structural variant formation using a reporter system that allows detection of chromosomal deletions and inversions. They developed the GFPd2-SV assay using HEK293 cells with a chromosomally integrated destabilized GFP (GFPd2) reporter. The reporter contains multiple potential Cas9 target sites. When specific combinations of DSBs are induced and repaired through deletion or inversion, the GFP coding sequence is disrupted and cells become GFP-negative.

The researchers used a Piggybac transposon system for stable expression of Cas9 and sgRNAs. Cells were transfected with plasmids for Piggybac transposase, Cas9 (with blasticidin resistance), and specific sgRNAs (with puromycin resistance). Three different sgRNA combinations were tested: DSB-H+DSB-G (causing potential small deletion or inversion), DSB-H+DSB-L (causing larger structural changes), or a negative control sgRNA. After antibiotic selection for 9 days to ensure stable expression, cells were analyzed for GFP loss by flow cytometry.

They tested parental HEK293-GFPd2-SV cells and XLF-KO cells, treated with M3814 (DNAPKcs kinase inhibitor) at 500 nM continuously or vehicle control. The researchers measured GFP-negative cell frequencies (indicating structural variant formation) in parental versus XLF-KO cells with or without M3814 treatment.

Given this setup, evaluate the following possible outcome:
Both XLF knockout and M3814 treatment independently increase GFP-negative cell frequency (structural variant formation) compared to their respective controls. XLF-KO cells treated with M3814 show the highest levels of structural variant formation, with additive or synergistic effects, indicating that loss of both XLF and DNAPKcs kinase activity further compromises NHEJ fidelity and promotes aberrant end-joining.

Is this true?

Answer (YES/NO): NO